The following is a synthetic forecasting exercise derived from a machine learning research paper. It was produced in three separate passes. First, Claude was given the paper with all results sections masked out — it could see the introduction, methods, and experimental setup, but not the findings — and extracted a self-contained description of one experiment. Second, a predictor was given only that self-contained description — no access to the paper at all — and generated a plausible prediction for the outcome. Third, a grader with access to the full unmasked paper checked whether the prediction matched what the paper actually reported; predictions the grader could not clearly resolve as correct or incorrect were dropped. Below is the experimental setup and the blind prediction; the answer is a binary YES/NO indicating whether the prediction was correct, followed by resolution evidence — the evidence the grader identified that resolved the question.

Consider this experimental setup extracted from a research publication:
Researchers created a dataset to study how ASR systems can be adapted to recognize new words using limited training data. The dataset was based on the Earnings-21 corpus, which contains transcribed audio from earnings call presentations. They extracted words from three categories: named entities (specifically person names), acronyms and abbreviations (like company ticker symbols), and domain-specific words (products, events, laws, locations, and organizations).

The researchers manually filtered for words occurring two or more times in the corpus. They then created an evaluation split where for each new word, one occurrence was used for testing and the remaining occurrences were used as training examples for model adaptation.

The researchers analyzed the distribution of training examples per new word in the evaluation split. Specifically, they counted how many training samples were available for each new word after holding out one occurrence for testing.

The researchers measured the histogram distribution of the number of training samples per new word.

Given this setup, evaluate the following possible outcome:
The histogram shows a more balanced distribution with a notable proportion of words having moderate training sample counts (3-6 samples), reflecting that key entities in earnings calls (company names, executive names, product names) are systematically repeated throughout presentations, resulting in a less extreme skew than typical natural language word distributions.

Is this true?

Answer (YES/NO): NO